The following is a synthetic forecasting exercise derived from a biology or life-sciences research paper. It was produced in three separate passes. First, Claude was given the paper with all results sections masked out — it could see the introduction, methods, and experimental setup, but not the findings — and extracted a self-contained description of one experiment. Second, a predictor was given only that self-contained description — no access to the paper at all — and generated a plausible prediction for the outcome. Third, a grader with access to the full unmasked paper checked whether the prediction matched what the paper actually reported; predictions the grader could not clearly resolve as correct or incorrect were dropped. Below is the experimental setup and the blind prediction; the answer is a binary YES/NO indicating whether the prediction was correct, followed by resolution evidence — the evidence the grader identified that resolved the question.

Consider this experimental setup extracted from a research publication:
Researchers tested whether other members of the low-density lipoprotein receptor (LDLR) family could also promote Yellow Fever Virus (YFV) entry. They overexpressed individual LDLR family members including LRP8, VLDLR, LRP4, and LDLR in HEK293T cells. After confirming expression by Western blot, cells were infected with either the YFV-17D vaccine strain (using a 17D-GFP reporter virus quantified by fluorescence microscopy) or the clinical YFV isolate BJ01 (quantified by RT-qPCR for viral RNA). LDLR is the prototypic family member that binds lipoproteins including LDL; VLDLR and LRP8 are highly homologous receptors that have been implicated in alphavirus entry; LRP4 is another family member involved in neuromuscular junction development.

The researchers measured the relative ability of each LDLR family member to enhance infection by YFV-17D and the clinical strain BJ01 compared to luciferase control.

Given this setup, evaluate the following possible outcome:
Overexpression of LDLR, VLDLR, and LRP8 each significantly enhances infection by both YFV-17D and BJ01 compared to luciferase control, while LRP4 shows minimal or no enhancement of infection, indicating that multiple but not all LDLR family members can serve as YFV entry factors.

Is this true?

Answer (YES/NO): NO